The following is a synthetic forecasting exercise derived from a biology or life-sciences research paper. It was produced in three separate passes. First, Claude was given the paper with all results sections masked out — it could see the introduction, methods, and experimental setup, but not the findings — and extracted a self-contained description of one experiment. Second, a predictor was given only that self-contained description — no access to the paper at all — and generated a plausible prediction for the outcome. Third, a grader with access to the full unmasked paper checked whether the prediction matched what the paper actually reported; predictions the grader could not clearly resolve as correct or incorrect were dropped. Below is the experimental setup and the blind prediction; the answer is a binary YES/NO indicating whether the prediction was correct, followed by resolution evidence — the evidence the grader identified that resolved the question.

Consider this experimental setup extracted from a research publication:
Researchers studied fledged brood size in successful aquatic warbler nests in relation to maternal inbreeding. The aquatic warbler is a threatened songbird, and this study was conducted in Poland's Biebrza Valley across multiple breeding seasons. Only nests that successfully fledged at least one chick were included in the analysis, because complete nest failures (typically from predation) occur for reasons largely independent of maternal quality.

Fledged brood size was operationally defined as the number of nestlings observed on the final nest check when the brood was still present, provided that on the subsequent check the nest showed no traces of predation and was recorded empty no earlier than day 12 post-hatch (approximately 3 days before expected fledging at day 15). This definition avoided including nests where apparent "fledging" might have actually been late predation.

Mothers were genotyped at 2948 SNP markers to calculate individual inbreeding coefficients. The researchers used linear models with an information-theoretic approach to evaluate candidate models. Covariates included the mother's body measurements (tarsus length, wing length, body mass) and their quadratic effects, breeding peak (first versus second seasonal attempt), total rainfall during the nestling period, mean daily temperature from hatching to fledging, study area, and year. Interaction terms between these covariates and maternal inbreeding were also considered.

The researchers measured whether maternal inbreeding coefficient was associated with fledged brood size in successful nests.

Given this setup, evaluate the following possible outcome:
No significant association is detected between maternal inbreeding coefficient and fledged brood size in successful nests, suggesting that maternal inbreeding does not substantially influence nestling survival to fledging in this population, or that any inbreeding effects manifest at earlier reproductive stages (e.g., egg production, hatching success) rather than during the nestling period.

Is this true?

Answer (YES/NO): YES